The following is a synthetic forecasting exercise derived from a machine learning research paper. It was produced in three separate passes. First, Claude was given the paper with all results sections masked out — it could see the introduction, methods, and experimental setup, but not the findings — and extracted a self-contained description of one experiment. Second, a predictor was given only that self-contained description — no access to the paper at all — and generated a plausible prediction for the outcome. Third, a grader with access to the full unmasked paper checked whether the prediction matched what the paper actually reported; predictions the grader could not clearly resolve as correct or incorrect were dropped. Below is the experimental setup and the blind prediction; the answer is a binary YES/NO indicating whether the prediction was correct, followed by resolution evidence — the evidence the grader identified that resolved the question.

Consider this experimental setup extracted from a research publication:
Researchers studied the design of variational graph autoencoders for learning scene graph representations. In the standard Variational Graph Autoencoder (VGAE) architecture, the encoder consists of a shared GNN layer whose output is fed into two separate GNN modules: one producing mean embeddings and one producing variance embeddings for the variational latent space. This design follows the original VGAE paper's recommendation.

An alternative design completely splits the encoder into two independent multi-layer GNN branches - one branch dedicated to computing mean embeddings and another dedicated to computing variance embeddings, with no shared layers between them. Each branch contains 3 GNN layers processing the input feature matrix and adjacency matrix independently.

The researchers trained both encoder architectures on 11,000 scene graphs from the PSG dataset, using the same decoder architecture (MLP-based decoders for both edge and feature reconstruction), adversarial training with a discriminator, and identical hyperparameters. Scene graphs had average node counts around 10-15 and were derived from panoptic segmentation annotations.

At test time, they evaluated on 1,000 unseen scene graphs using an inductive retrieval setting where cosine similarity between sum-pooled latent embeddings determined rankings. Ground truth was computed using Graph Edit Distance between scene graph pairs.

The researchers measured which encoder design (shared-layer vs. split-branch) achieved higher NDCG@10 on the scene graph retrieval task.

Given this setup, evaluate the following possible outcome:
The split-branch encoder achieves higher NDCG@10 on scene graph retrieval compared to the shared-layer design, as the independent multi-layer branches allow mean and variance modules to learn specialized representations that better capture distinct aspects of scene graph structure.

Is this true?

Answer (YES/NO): YES